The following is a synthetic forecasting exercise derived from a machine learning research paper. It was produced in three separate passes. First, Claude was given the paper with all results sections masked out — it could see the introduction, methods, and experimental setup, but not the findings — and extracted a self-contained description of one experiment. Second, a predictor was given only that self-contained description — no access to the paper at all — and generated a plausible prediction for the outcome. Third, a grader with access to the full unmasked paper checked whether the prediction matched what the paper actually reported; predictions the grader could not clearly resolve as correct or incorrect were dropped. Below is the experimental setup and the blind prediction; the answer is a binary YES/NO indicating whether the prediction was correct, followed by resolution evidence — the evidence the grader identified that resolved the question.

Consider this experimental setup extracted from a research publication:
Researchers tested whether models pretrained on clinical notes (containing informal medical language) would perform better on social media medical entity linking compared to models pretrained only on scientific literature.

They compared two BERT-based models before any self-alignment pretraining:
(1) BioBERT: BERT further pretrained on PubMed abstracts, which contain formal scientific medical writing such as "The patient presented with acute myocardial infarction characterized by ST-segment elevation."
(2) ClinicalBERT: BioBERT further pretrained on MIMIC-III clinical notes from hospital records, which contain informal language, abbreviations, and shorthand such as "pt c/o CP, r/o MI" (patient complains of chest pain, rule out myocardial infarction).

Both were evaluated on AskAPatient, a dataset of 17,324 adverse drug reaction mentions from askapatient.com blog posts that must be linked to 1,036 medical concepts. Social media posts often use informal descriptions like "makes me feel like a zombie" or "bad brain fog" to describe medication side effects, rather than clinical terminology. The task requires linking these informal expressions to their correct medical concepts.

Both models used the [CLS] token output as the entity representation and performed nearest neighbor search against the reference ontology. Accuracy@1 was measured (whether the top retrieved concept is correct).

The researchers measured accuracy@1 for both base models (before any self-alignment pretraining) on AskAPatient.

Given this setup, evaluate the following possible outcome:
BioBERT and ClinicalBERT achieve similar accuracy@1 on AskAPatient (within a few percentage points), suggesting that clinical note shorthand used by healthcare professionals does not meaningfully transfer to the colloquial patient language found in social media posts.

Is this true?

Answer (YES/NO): NO